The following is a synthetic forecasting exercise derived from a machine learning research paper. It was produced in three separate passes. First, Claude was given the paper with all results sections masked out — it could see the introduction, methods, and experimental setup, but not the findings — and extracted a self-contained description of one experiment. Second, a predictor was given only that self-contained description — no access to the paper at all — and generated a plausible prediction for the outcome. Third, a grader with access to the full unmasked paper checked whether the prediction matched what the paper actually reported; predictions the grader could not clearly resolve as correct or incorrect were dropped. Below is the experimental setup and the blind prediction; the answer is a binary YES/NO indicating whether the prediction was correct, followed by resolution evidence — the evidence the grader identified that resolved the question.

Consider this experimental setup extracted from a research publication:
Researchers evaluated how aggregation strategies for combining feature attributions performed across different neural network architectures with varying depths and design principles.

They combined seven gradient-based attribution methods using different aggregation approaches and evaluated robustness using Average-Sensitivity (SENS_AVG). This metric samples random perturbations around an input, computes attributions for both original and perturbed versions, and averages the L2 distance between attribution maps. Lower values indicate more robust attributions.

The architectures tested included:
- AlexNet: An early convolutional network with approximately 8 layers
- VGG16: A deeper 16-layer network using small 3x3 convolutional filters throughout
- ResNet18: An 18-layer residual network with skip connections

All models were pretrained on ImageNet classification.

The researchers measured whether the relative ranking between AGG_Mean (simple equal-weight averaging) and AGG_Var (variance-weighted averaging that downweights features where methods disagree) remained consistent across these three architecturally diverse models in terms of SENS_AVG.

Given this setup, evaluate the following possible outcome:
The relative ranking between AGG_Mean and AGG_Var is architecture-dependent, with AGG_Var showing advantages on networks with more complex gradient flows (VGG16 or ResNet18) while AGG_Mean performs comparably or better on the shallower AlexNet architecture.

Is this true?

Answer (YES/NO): NO